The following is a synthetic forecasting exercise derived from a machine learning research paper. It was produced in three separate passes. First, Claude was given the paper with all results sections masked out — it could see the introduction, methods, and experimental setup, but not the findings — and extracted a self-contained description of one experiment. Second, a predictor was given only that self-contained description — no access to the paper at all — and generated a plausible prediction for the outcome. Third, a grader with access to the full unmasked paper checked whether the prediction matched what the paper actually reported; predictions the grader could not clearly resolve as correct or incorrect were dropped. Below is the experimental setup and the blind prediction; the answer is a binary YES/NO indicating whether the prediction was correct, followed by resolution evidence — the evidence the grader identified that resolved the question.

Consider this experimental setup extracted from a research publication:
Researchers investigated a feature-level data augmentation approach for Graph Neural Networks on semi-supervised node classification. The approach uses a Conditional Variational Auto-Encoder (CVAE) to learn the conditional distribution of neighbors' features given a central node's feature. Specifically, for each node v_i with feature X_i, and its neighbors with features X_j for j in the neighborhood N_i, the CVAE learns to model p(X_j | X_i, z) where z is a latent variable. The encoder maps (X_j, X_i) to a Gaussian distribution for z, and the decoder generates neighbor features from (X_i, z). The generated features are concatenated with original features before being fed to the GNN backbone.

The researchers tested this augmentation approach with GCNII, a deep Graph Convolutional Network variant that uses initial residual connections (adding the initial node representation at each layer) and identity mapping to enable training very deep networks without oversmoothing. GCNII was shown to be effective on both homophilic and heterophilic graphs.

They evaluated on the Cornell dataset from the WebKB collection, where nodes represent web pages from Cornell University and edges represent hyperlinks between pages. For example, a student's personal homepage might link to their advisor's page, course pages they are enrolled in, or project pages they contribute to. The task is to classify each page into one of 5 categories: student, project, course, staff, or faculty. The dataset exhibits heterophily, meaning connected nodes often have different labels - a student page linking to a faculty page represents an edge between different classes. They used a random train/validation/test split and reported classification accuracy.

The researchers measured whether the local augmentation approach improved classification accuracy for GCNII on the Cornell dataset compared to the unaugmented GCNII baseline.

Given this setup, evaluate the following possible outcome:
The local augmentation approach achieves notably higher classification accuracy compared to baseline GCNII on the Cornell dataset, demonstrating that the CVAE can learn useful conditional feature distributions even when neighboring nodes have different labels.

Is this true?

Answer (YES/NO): NO